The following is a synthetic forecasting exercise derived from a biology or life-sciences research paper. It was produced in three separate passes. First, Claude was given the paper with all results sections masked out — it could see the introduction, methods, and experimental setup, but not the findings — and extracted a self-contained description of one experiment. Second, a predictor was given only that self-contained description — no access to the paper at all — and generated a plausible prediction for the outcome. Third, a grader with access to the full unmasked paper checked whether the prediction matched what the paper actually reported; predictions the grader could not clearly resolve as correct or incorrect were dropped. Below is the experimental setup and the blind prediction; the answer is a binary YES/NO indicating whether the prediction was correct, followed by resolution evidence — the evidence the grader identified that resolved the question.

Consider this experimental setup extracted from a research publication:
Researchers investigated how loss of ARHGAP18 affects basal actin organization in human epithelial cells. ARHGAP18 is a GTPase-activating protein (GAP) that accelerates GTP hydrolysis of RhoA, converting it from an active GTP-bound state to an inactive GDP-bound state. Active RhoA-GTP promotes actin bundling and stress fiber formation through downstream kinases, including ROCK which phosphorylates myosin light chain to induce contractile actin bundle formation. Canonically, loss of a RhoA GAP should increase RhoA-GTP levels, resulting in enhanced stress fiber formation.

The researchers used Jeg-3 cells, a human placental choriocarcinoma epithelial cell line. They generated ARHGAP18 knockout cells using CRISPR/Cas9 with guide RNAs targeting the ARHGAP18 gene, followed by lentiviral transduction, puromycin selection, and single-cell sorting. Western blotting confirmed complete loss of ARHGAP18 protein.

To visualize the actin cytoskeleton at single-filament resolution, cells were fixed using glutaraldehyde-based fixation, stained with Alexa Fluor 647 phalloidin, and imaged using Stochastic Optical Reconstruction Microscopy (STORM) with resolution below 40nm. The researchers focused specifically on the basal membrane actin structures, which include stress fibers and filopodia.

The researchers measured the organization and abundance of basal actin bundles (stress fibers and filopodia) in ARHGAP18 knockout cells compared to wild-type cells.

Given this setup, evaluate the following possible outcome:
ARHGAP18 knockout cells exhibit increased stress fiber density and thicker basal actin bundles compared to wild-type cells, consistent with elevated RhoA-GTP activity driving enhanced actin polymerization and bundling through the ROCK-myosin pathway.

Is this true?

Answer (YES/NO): NO